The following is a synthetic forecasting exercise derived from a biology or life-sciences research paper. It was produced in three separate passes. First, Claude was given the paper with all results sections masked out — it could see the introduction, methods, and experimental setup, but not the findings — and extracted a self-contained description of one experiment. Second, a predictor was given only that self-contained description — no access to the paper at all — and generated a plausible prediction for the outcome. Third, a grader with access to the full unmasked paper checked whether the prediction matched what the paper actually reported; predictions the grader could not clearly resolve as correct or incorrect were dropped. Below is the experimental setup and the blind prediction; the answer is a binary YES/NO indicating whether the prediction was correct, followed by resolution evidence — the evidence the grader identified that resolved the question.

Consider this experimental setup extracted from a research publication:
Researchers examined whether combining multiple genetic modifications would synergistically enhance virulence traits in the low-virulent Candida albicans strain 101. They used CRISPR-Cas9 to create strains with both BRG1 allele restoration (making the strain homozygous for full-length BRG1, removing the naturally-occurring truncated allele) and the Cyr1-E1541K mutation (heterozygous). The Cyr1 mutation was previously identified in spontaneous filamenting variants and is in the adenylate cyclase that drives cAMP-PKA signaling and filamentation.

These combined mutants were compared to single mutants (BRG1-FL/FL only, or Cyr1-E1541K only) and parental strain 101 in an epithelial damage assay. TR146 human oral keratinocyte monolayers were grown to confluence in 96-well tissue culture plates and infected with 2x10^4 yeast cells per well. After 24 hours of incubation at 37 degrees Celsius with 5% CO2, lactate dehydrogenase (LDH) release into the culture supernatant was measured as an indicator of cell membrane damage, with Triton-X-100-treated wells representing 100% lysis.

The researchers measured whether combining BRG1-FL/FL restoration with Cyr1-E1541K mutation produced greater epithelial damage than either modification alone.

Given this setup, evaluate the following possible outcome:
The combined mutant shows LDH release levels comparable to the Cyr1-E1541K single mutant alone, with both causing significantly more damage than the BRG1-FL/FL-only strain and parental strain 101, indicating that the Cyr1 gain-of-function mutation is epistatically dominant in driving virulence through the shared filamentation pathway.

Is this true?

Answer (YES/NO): NO